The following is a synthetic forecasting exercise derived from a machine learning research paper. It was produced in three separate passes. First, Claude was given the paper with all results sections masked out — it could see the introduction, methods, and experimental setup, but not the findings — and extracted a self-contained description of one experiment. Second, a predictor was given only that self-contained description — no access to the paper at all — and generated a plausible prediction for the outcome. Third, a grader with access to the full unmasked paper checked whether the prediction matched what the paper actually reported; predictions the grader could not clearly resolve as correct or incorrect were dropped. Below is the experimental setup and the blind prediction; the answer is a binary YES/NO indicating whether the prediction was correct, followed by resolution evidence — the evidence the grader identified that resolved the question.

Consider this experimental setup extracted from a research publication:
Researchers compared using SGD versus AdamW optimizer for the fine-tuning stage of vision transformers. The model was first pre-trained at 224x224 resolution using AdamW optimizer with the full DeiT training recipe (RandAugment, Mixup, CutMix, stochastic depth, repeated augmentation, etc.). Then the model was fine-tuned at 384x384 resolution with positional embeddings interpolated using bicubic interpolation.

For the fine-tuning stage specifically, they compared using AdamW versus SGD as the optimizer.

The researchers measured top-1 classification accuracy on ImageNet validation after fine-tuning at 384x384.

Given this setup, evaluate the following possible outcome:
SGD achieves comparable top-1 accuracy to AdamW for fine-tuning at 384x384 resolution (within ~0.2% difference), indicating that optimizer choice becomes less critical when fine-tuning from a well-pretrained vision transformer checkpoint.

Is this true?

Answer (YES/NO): YES